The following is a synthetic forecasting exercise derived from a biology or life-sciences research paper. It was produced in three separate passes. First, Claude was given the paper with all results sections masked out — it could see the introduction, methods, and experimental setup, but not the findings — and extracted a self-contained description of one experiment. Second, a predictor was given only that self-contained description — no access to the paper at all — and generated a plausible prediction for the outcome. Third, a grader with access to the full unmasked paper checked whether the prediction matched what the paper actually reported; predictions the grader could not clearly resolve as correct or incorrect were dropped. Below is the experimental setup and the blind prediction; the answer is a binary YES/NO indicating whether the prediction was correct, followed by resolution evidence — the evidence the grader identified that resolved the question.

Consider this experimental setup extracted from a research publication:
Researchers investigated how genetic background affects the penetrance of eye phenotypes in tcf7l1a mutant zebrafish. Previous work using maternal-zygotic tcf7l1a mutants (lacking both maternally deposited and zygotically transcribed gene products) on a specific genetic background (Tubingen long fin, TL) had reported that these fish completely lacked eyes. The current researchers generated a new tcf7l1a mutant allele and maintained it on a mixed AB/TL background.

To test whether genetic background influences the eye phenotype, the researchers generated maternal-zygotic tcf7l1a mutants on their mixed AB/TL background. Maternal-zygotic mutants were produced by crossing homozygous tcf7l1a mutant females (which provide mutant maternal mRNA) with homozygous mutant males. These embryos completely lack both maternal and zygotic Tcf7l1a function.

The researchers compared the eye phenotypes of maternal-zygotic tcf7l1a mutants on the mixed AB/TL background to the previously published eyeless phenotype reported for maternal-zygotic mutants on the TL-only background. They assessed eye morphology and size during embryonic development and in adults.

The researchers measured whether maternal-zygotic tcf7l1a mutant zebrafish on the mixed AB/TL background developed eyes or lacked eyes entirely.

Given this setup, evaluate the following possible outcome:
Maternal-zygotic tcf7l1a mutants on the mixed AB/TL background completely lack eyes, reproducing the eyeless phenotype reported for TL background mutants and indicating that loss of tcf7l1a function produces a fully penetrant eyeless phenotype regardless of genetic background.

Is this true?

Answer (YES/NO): NO